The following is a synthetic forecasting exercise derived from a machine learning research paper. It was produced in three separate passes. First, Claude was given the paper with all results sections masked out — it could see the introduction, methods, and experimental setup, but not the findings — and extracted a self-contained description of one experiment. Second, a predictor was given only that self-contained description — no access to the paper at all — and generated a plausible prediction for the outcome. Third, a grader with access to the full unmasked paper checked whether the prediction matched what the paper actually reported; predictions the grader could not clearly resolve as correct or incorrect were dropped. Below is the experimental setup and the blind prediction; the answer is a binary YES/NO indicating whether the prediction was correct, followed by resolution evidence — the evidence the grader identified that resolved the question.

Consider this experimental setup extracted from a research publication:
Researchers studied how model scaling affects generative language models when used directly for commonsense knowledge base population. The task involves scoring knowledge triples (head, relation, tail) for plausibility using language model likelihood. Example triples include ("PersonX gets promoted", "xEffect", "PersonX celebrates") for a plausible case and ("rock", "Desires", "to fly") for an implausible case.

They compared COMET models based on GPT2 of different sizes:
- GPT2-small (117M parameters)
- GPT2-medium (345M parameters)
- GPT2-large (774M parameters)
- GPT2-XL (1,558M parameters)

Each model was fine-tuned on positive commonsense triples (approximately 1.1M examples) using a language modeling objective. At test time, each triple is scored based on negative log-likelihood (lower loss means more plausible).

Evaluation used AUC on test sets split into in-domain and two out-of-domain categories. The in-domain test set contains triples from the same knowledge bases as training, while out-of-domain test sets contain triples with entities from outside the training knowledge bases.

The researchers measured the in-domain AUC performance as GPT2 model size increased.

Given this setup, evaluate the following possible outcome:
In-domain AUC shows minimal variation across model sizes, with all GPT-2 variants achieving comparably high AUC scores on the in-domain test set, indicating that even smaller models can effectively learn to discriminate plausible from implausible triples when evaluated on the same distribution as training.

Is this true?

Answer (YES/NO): NO